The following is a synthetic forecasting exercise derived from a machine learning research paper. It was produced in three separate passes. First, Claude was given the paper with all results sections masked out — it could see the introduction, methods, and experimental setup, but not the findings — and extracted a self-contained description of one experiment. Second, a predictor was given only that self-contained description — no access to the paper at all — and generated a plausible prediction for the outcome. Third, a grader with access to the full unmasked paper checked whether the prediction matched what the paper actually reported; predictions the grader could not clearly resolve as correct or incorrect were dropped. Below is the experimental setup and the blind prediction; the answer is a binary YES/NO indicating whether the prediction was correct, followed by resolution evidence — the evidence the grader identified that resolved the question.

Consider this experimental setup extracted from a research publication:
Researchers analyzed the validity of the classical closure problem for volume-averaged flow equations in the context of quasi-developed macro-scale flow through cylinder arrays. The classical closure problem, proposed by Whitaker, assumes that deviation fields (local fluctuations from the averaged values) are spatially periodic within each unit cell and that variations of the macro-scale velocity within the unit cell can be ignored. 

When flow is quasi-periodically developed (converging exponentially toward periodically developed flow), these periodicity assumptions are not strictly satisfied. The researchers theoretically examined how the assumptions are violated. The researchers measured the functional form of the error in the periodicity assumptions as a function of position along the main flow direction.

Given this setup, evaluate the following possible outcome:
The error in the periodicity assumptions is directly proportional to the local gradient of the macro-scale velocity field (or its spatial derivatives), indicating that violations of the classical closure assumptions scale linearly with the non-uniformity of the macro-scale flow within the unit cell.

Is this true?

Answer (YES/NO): NO